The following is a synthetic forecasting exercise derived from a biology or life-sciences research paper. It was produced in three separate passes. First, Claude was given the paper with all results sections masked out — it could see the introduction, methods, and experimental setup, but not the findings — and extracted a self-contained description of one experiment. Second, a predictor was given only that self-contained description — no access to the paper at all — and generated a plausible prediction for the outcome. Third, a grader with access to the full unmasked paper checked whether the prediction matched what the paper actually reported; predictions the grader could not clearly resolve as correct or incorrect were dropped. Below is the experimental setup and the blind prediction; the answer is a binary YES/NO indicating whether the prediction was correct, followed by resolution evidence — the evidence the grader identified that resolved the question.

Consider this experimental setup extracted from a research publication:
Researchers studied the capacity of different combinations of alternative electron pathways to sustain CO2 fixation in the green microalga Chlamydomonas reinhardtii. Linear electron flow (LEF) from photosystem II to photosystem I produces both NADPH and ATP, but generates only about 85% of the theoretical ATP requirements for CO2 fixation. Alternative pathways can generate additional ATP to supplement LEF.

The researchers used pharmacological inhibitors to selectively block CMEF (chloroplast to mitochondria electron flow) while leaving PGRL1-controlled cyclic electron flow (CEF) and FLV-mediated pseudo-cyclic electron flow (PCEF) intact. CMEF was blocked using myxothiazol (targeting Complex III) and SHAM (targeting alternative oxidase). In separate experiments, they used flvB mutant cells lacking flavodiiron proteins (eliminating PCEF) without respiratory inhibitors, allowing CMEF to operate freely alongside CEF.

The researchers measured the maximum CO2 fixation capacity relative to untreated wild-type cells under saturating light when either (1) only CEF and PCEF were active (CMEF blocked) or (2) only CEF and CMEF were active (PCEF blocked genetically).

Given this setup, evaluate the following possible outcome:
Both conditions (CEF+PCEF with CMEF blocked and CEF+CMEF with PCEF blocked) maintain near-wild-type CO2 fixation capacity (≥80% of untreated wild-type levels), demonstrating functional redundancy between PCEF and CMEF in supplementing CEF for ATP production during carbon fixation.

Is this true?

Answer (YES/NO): YES